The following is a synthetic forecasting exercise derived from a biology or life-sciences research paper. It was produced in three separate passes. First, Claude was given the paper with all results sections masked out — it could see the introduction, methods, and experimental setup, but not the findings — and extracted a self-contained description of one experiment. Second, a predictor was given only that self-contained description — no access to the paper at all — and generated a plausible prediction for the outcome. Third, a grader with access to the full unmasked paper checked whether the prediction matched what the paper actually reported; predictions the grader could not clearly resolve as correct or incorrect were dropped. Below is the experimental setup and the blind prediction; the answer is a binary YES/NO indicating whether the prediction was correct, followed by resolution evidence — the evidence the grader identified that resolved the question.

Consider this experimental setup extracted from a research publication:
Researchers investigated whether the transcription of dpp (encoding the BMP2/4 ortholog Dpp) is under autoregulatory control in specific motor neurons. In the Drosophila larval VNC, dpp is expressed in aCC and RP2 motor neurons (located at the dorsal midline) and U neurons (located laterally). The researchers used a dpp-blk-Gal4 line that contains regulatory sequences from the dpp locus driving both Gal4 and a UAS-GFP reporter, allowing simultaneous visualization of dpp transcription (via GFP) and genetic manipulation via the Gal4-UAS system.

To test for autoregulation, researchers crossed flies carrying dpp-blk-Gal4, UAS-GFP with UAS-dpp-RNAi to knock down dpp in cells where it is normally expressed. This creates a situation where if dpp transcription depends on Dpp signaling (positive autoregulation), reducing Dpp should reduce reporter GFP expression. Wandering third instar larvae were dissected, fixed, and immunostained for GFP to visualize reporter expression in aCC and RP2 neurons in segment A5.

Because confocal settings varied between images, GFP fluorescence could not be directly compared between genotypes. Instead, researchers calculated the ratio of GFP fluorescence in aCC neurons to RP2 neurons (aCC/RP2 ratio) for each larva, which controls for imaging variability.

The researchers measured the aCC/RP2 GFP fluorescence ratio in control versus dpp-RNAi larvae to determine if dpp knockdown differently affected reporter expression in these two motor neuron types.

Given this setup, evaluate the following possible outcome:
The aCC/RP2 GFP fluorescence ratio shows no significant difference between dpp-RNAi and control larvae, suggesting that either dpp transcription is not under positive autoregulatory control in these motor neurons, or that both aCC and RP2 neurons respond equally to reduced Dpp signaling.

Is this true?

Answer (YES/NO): NO